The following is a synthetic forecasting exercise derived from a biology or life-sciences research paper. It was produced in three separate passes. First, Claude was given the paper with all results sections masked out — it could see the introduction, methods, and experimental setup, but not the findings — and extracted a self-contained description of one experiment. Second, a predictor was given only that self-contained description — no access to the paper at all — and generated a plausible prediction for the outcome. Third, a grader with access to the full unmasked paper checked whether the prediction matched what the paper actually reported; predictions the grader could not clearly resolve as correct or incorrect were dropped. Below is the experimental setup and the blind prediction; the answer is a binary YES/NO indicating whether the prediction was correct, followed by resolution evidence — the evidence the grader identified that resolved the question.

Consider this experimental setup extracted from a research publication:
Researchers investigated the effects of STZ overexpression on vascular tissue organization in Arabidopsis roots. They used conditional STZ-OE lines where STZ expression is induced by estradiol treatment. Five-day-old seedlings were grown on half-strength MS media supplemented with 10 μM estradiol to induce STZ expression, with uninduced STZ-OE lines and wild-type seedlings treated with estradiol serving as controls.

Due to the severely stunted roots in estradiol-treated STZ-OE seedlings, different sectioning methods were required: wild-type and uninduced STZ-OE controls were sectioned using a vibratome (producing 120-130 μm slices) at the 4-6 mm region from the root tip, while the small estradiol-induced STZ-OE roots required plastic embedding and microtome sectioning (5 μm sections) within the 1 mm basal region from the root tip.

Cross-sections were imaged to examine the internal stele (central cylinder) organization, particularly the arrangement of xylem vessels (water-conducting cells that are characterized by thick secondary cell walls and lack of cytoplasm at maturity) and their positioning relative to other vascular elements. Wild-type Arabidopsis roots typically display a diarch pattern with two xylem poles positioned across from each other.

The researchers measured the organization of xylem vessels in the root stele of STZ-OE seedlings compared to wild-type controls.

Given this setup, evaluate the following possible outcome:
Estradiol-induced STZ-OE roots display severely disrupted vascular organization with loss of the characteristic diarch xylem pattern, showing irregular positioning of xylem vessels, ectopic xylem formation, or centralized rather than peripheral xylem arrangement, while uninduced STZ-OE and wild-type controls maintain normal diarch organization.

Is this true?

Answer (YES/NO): NO